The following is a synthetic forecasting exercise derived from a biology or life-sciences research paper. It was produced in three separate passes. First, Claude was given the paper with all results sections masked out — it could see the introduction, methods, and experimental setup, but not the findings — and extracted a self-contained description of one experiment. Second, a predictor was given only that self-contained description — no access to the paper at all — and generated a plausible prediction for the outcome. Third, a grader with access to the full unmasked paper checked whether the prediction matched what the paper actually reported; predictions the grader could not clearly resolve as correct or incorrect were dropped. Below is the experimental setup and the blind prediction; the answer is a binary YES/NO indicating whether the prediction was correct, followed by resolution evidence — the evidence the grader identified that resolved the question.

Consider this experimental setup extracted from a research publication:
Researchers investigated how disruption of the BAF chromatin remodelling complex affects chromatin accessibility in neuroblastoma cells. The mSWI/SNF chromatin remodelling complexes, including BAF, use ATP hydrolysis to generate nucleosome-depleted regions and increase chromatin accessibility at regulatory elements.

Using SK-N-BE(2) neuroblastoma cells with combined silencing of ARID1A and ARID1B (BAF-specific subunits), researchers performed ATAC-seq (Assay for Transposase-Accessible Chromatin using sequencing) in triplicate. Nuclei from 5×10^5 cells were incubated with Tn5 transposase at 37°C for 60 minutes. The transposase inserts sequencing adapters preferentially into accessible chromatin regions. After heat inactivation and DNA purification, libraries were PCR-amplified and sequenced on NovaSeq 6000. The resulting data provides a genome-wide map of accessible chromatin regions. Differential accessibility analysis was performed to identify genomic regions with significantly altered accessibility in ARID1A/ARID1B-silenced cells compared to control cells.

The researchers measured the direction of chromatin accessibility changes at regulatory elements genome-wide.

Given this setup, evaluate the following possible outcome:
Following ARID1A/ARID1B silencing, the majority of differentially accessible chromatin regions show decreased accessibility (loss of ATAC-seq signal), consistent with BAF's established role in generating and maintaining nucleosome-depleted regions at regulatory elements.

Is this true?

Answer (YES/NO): YES